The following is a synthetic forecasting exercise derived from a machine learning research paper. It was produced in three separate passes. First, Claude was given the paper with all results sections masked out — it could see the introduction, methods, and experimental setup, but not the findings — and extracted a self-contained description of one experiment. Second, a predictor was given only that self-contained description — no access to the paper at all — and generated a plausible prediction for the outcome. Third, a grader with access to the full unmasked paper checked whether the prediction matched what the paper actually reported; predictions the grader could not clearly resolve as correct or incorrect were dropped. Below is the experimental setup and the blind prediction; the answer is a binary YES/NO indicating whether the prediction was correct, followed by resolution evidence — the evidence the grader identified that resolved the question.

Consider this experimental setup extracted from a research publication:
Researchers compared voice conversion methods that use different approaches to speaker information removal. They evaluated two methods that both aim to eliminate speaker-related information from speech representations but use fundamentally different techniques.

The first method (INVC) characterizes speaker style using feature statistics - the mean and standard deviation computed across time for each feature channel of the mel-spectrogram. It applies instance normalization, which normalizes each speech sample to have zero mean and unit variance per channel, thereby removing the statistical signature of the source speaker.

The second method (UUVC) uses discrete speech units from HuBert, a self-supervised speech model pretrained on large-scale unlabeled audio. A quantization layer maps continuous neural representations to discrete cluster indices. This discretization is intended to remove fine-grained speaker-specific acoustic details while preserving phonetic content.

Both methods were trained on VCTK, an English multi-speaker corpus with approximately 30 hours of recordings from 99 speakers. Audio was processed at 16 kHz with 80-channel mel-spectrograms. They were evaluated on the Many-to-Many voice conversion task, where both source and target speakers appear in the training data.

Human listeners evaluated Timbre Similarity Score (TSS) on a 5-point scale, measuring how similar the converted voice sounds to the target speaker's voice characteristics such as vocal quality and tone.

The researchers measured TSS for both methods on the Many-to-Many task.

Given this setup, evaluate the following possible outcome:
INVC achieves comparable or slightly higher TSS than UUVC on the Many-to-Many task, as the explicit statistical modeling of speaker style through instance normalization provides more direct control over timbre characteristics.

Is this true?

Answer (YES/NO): NO